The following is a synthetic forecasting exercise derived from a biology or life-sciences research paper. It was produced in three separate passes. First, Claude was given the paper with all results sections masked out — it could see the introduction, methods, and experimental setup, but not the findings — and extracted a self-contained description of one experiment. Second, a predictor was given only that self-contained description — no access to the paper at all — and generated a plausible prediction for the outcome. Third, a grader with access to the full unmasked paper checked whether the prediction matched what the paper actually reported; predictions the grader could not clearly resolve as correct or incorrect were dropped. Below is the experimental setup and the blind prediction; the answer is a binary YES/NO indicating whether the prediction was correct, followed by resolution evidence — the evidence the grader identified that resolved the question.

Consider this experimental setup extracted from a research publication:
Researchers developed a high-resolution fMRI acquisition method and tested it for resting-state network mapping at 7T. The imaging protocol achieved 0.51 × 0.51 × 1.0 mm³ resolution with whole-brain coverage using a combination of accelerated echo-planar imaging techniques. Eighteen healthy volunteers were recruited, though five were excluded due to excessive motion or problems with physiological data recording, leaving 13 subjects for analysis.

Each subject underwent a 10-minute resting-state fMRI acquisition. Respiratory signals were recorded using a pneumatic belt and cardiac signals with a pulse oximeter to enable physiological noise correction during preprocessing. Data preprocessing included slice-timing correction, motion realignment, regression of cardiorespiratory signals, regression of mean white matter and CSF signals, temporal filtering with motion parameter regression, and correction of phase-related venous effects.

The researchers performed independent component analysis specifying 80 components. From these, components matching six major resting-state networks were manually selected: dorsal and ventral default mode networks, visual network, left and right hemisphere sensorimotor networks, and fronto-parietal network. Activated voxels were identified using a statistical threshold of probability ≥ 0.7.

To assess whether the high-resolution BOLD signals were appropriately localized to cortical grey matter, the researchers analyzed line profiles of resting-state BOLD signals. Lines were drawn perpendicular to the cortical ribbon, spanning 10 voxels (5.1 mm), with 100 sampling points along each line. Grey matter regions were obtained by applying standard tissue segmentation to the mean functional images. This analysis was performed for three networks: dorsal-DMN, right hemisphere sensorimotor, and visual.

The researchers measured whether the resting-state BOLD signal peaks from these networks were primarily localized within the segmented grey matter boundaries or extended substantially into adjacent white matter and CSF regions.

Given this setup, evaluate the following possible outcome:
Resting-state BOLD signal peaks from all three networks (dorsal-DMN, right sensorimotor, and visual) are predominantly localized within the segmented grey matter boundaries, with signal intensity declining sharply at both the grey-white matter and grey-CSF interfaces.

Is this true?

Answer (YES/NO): NO